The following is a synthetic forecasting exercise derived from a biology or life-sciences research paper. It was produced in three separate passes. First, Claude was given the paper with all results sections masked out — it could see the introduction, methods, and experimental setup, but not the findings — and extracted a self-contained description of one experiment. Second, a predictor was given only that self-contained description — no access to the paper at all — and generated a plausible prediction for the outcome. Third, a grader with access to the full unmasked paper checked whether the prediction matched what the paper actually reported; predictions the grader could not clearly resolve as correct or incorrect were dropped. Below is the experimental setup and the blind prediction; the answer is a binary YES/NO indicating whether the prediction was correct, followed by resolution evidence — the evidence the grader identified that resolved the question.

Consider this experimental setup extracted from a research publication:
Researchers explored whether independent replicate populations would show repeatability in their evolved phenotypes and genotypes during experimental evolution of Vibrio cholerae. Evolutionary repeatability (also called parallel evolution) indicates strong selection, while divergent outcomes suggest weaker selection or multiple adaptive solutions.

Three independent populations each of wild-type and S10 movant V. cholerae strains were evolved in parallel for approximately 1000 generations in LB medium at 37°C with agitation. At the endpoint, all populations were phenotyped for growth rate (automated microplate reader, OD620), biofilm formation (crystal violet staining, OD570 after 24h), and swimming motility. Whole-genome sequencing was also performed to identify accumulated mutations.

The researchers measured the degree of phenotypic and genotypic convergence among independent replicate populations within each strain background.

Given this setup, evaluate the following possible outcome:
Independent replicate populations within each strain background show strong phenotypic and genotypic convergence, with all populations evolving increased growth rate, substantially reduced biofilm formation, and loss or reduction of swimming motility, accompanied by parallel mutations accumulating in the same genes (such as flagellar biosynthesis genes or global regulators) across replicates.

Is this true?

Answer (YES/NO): NO